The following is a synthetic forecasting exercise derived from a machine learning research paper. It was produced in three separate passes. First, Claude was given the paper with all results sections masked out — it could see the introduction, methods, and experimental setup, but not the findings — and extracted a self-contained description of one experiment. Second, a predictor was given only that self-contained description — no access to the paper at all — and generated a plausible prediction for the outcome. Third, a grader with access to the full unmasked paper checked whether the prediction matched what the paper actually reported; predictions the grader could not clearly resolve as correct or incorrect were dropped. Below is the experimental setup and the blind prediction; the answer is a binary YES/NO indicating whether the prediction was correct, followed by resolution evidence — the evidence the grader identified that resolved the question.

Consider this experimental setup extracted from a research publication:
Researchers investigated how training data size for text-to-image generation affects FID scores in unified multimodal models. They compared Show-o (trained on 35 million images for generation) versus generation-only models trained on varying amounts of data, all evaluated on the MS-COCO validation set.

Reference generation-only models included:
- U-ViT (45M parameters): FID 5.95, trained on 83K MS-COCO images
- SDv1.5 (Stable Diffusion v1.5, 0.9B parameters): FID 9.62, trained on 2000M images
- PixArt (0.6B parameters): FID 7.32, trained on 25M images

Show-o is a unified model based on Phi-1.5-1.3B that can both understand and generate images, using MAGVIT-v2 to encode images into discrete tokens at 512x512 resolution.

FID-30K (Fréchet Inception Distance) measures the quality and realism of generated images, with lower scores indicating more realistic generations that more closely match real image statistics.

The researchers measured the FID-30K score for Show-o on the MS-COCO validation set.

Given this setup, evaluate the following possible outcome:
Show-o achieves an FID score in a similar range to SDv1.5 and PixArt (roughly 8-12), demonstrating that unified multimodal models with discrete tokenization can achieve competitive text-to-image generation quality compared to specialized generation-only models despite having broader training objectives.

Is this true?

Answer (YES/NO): YES